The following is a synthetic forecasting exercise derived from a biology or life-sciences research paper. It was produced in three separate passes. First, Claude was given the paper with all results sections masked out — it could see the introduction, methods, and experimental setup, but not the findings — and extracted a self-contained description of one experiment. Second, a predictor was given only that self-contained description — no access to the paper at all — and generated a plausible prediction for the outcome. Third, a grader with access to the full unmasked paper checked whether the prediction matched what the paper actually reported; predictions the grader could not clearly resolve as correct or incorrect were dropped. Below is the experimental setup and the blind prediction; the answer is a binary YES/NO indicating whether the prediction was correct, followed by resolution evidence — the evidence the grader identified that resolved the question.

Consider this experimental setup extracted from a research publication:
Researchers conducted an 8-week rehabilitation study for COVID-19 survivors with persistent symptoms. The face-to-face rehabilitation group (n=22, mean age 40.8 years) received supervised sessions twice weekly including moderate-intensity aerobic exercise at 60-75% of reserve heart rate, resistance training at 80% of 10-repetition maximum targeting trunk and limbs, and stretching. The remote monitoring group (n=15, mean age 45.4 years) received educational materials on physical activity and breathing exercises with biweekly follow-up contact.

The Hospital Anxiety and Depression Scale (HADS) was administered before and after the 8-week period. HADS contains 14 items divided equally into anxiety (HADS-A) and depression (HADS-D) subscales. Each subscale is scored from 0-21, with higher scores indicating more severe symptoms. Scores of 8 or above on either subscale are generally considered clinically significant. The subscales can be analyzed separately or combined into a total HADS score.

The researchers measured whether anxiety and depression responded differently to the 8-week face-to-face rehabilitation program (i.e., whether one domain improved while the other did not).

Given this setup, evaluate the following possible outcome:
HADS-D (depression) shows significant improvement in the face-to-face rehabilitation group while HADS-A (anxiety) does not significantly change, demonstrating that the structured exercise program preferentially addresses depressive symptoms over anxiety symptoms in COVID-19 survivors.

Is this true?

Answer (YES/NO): NO